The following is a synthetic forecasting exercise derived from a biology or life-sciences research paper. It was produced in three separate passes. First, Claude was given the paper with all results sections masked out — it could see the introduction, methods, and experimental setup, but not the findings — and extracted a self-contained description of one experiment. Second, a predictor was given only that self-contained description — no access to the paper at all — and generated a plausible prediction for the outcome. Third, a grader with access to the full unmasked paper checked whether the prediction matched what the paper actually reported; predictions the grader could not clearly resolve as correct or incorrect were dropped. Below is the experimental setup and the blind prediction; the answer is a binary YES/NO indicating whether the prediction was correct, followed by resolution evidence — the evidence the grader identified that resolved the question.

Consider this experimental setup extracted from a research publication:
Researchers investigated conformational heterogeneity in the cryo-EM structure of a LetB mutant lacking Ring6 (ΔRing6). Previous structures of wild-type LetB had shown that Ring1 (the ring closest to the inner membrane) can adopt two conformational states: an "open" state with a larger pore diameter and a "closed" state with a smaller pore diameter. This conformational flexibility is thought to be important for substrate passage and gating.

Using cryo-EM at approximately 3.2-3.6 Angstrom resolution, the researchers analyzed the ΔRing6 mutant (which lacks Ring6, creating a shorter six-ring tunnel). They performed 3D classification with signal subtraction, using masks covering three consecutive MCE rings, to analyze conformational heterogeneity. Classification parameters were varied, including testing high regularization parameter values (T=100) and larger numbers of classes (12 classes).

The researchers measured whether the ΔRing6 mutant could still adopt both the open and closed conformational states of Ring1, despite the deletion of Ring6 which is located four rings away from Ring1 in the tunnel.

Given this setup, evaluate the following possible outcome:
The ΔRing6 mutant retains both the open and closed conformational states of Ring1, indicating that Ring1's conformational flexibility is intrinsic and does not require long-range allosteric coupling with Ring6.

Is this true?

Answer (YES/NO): YES